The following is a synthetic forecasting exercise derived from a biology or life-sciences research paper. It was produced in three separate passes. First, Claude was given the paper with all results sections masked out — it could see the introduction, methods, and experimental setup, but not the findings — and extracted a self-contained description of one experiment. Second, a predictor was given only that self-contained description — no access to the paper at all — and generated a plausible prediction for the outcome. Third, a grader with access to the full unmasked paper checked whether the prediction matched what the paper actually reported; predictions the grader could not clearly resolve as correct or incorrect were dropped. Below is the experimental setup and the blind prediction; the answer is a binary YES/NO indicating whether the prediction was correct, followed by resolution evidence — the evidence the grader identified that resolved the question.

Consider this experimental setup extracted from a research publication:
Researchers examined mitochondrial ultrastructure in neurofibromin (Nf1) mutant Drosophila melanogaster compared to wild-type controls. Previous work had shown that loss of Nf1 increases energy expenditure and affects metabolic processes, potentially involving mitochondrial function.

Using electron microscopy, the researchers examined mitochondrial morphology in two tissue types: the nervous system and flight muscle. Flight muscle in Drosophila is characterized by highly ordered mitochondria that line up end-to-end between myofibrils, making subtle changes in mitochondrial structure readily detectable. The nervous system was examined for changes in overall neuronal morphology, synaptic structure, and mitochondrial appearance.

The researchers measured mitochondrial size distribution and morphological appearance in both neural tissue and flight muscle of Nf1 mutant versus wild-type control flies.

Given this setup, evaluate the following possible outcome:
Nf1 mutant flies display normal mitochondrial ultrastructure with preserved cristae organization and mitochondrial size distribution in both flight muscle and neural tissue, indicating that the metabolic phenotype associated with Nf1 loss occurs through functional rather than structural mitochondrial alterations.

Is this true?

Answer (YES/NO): NO